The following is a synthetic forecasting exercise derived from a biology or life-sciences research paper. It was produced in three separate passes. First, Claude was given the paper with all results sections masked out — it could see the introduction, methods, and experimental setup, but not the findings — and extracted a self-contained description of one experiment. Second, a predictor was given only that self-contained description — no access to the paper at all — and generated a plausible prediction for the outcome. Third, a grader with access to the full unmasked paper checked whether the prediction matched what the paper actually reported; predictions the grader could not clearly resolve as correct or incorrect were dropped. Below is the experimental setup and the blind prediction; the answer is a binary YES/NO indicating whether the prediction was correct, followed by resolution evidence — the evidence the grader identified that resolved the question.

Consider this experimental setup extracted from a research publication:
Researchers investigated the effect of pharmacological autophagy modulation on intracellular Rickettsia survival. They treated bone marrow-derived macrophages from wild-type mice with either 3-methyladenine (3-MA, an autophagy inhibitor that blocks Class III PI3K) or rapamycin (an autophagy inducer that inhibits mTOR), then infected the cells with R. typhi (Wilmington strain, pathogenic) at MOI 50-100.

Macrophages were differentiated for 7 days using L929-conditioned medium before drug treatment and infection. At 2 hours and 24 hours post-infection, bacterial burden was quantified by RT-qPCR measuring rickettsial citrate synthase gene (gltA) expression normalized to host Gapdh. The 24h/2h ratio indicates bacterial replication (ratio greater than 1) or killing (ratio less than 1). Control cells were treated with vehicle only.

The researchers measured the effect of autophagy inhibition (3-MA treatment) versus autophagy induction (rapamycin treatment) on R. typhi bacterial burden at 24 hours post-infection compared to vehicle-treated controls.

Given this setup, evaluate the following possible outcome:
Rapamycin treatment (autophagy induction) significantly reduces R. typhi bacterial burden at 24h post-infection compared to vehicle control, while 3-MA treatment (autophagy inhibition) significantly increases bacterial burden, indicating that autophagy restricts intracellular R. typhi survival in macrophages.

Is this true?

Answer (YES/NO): NO